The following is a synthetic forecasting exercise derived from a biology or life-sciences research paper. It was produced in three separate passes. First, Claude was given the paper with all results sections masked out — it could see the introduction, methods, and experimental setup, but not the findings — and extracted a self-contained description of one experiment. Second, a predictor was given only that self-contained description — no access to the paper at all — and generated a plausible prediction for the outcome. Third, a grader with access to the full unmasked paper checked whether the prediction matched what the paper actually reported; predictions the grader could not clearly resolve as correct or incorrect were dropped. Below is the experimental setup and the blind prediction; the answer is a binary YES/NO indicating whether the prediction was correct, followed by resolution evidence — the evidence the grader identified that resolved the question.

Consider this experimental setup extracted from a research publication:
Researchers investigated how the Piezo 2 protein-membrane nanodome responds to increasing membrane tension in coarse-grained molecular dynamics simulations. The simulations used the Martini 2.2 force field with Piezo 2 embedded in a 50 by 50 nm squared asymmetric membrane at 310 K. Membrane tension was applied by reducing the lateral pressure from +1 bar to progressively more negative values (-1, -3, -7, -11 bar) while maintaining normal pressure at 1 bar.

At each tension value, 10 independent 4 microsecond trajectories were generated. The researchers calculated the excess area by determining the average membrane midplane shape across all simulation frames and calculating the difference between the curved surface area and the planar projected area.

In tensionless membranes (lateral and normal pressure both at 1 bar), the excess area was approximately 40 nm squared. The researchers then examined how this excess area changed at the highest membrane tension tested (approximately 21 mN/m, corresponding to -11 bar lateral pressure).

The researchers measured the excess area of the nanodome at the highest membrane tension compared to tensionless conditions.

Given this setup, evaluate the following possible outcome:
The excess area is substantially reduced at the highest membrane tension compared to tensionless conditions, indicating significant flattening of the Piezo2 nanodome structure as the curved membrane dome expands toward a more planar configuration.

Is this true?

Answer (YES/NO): YES